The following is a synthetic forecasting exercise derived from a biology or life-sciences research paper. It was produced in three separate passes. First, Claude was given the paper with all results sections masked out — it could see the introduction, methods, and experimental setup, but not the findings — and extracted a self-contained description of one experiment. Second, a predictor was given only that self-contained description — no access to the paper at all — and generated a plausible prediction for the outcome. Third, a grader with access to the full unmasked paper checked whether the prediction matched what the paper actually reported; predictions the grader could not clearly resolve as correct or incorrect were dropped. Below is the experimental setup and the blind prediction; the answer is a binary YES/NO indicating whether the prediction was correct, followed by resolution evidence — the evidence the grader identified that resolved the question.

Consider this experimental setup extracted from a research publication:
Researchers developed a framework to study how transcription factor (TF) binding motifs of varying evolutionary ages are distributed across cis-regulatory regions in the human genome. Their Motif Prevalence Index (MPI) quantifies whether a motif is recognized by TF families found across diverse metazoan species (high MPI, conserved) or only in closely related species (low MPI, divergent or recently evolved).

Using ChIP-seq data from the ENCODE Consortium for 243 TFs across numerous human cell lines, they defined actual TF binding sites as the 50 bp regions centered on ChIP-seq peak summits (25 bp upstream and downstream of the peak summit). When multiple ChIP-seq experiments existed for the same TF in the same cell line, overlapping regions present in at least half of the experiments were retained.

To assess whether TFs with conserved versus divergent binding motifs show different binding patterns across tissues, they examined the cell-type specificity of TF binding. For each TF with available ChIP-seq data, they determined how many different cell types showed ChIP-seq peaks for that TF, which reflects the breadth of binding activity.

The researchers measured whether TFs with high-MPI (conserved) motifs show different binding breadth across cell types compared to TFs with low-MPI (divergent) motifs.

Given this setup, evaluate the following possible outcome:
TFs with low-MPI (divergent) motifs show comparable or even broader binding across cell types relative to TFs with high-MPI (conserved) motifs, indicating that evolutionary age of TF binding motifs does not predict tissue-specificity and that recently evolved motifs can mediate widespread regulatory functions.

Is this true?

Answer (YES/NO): YES